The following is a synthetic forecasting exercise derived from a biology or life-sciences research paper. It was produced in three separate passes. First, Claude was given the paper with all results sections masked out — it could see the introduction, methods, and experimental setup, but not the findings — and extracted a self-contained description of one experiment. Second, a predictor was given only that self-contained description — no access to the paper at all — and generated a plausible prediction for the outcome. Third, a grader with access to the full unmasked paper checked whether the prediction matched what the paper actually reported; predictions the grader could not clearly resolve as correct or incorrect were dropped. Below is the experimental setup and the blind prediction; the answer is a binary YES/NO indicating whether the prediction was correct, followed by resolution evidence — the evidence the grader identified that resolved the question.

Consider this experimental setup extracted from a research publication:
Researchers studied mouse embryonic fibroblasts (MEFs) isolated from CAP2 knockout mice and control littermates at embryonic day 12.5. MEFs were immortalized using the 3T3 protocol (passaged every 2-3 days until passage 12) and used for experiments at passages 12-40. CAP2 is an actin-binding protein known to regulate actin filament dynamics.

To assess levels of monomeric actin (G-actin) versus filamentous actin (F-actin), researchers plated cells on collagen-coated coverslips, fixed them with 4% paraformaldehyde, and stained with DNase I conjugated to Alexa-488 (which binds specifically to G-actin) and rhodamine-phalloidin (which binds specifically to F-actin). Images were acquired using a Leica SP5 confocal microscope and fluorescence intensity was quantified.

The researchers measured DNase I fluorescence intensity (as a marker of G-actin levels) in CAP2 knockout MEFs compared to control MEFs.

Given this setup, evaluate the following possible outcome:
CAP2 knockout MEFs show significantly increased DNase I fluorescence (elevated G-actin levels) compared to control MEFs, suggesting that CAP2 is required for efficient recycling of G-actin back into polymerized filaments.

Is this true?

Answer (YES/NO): YES